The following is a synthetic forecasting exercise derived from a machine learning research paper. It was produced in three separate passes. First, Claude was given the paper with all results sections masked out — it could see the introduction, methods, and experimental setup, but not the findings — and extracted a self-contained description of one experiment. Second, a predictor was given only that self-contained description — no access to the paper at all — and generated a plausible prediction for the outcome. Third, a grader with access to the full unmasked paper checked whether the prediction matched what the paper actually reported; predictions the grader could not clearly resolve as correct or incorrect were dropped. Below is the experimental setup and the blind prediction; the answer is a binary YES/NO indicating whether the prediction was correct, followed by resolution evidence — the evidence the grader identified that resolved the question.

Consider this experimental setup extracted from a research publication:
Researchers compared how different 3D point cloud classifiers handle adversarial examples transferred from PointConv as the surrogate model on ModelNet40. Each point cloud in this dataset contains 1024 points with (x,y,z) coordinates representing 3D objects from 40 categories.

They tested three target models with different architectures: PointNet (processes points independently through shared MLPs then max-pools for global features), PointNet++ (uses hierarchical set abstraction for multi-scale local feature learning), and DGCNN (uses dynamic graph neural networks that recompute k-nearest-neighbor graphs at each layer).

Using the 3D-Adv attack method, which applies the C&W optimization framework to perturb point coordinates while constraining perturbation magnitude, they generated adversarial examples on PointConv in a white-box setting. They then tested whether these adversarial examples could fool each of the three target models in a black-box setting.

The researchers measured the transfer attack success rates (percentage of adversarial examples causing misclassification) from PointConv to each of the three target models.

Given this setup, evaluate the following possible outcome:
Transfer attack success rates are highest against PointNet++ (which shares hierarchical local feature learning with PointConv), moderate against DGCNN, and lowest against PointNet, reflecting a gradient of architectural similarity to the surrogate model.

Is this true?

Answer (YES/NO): YES